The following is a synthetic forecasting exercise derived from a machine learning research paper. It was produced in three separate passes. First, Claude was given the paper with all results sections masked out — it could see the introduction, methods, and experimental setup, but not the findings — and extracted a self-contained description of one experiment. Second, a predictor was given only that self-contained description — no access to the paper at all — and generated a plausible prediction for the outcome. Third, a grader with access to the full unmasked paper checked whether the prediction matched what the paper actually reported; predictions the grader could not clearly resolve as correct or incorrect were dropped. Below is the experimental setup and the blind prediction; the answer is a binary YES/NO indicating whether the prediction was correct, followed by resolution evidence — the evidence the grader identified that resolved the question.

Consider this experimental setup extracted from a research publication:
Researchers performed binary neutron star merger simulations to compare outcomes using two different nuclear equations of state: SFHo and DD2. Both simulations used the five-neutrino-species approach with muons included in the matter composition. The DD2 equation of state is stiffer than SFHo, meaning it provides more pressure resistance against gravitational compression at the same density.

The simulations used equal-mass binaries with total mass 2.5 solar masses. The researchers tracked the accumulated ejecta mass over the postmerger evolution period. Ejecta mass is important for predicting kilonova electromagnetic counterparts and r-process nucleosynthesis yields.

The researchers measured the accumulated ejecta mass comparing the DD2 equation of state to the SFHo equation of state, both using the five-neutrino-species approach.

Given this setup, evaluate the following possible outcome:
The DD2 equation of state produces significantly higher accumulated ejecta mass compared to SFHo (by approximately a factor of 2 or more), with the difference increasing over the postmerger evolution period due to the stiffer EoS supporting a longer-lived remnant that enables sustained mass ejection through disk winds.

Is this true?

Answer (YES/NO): NO